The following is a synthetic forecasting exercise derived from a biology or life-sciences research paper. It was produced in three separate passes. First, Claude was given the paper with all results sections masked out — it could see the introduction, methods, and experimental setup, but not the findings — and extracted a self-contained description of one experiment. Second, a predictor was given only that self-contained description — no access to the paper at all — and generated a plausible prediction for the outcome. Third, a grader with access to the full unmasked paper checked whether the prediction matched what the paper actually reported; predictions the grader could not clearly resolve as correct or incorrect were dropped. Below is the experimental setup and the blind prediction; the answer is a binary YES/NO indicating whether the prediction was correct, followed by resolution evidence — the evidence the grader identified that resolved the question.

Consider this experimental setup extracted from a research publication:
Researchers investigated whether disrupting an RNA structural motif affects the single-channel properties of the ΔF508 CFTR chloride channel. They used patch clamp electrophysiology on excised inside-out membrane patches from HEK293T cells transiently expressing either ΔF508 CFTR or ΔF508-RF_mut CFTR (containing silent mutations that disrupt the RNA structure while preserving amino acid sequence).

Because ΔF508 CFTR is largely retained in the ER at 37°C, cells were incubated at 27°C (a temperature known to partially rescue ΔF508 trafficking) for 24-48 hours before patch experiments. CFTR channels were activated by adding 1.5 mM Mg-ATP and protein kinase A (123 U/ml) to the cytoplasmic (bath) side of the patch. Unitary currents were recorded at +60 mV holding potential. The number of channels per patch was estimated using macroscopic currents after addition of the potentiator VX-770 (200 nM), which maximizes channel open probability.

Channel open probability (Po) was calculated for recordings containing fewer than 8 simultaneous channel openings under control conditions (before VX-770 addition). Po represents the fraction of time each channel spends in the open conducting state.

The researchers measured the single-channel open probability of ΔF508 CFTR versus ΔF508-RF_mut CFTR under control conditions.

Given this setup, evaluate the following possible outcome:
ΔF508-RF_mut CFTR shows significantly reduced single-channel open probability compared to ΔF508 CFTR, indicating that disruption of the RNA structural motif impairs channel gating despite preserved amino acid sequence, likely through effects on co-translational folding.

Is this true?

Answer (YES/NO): NO